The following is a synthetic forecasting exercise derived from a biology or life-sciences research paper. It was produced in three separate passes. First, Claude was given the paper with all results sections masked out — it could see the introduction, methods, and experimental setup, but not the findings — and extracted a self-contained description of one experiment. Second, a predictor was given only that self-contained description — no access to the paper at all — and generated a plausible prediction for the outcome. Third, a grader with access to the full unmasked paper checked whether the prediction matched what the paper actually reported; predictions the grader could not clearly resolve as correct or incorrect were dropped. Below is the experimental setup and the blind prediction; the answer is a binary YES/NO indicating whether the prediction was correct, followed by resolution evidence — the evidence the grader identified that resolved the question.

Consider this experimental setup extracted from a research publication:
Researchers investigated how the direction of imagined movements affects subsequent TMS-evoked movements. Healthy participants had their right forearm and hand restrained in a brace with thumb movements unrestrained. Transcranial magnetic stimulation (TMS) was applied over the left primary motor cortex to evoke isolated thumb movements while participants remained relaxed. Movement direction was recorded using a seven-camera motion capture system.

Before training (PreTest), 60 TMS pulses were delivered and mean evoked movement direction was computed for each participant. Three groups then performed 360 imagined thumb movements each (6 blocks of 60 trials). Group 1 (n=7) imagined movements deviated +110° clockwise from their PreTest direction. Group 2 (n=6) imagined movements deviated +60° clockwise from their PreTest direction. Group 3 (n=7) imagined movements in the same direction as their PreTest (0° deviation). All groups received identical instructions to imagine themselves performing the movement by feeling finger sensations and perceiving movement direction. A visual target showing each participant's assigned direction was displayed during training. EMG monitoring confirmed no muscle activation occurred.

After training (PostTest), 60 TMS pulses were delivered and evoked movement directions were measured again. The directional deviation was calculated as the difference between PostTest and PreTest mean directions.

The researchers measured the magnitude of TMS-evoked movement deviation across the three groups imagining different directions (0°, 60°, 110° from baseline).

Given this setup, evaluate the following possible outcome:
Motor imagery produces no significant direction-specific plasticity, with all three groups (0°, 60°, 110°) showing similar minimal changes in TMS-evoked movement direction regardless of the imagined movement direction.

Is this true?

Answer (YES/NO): NO